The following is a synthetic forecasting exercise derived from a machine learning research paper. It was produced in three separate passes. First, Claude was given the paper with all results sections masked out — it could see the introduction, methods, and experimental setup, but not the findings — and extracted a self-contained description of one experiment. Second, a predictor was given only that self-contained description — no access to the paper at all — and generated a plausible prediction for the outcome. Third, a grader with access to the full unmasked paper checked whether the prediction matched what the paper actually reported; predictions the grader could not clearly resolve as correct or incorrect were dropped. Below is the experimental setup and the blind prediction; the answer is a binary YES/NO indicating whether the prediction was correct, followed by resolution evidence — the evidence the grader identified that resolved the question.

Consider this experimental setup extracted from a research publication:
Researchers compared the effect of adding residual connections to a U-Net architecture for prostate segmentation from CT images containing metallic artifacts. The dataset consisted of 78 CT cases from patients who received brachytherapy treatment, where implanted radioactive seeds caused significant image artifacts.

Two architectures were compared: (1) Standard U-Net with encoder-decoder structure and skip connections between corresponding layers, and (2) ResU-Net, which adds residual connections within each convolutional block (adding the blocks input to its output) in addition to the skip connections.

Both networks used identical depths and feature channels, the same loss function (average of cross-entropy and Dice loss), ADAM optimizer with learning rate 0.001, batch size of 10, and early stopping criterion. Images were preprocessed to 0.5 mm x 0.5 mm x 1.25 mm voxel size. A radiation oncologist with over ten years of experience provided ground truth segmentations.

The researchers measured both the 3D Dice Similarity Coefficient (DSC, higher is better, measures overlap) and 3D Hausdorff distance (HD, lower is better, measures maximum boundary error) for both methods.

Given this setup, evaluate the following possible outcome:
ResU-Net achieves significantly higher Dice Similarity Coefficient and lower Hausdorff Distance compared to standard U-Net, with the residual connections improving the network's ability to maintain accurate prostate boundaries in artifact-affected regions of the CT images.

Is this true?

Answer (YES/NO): NO